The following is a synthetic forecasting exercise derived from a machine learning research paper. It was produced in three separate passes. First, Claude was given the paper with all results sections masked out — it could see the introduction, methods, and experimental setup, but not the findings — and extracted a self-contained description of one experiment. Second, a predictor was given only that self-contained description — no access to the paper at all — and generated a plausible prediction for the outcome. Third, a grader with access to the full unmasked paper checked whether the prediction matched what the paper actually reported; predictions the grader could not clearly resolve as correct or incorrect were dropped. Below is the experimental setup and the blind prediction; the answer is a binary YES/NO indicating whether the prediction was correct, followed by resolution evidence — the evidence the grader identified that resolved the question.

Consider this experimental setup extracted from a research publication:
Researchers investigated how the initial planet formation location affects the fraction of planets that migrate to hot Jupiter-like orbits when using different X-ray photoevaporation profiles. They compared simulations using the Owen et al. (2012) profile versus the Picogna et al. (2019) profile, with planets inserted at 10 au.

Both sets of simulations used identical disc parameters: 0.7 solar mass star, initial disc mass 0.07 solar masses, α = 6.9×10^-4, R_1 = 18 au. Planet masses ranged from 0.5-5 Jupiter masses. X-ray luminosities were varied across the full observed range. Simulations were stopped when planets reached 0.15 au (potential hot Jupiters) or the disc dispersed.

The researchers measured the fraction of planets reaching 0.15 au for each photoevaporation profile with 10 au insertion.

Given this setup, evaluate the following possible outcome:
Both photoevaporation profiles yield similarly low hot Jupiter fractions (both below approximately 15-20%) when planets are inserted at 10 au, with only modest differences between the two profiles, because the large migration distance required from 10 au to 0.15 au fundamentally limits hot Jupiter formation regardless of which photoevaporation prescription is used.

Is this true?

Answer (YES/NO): NO